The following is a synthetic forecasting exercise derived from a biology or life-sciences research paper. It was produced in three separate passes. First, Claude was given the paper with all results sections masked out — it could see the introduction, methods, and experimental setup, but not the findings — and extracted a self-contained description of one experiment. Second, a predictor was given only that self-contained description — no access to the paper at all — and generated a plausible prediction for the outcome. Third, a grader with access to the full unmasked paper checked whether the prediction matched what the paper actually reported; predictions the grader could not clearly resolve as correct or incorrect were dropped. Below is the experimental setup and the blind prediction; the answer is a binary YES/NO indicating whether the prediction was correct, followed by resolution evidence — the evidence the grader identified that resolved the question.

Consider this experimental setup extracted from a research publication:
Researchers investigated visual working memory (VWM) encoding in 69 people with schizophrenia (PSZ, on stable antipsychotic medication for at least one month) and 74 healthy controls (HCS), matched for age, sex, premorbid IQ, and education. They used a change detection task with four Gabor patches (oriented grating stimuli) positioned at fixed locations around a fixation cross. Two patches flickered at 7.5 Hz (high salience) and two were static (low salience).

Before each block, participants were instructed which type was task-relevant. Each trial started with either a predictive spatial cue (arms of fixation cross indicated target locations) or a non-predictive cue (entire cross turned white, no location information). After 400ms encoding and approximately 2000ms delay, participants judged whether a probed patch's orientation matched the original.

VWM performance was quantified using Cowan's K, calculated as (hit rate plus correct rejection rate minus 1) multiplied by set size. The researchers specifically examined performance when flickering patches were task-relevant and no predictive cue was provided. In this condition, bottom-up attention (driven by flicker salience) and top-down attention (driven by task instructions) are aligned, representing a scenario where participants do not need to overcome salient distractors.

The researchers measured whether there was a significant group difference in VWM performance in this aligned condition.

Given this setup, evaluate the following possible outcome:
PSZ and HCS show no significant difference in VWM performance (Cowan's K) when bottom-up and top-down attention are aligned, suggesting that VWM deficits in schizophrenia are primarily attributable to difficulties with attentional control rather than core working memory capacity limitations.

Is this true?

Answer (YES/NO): NO